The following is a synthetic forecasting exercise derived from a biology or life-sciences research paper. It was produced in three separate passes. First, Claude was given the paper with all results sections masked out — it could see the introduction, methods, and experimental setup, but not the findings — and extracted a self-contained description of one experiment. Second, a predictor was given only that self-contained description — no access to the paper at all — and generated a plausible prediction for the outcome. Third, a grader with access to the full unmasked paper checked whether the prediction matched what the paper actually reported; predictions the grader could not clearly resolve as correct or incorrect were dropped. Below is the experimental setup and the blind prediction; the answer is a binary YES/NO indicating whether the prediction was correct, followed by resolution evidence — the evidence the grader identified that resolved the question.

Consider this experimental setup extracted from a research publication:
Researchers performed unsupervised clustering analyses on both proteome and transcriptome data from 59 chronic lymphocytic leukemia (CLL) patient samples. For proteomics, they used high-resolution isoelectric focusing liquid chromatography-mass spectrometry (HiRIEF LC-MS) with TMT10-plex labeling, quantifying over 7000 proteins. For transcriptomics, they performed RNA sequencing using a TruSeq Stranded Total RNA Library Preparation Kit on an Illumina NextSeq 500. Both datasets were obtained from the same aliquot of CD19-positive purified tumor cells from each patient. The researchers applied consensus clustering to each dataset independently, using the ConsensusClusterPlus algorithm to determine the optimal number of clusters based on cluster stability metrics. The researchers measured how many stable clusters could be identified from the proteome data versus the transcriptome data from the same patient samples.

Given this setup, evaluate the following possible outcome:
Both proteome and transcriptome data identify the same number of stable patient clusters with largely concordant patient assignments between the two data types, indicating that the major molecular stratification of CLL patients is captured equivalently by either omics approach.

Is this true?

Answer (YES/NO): NO